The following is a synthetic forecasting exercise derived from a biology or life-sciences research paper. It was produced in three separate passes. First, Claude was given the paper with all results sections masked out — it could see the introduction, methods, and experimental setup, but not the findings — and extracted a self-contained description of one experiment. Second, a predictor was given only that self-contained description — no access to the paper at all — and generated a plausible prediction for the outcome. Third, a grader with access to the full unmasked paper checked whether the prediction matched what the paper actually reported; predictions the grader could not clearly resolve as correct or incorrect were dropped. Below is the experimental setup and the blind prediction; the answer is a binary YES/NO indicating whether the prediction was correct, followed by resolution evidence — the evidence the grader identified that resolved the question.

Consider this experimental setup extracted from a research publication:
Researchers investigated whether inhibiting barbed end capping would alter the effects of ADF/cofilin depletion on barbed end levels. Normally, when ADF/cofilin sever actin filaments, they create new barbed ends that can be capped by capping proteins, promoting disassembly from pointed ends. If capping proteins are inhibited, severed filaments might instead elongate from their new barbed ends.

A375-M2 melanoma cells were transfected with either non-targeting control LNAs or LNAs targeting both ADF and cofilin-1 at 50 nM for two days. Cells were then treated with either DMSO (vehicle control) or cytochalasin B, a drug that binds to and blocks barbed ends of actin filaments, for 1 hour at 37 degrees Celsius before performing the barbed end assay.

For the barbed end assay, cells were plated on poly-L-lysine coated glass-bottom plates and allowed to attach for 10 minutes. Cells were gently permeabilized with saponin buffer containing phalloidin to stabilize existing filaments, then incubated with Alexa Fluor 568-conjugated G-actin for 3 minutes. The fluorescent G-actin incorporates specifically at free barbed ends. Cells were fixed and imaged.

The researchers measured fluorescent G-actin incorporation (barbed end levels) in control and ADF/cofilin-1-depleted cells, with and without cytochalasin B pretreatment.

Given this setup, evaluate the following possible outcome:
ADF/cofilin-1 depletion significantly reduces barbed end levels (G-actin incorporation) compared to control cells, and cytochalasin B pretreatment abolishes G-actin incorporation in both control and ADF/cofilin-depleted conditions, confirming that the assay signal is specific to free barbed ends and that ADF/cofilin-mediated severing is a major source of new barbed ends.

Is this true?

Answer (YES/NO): NO